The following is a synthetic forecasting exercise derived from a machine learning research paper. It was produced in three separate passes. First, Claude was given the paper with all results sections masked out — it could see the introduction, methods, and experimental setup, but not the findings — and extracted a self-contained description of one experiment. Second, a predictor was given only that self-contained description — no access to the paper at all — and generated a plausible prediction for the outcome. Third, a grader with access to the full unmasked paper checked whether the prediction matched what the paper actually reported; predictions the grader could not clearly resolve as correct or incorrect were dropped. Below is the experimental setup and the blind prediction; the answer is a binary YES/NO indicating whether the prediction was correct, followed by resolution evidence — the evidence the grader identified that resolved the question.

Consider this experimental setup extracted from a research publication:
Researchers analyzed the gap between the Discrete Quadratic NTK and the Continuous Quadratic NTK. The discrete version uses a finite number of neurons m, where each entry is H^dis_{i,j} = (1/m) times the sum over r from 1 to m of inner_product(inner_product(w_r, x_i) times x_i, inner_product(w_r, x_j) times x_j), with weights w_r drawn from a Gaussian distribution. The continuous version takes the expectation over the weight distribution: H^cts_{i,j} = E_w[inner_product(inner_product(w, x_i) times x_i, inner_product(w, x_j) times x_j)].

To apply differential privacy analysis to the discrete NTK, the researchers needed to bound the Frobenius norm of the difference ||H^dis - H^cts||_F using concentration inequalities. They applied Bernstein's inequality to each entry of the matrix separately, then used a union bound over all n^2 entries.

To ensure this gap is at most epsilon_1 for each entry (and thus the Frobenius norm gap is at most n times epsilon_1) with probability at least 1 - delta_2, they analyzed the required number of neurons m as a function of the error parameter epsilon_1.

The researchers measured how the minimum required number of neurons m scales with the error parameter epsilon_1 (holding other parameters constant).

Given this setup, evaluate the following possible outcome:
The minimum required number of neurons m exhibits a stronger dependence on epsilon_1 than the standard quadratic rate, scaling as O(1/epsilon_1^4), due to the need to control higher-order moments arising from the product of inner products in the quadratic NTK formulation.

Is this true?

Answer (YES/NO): NO